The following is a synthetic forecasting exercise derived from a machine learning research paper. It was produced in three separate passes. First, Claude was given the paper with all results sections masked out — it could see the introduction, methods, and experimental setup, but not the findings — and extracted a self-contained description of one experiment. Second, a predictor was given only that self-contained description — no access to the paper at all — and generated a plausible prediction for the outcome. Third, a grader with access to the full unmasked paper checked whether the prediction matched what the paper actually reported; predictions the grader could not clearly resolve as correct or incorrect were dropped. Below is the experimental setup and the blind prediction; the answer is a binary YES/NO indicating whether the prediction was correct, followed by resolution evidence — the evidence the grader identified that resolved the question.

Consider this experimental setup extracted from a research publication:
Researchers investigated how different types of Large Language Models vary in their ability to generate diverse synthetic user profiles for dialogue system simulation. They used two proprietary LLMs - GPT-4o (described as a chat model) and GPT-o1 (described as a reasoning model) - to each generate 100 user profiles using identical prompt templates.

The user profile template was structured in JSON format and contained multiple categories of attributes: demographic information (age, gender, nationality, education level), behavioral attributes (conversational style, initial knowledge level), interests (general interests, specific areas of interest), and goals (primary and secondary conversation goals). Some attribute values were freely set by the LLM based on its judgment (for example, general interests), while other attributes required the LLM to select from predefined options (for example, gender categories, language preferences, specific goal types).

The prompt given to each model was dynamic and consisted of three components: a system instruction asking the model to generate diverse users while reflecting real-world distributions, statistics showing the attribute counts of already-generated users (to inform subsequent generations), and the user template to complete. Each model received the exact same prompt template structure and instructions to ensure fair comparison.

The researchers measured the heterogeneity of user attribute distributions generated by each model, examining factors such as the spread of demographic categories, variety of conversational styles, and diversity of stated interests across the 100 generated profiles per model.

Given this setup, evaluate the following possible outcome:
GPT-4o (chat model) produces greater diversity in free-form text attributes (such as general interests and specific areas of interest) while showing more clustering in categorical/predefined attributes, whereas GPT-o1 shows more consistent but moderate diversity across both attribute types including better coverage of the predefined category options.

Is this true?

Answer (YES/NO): NO